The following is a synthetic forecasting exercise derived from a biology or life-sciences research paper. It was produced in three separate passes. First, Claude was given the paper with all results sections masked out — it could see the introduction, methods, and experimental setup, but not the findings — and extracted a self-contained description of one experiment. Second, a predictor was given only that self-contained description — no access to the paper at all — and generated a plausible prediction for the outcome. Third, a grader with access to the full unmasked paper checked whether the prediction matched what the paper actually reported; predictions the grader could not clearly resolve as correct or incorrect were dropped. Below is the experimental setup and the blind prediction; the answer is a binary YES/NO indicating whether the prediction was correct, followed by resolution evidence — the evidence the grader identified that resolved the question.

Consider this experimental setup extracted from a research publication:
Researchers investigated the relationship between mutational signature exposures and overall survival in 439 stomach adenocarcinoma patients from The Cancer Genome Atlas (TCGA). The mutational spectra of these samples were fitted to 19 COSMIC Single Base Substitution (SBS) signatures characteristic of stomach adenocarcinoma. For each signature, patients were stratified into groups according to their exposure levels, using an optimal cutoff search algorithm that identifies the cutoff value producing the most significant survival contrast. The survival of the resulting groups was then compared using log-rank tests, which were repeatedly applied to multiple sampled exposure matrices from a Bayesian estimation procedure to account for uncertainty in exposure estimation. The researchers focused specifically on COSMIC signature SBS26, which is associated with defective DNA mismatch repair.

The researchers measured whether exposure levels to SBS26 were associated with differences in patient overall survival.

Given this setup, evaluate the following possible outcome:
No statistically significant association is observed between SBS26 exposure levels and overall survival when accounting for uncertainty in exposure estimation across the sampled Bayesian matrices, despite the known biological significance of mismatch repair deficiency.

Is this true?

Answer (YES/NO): NO